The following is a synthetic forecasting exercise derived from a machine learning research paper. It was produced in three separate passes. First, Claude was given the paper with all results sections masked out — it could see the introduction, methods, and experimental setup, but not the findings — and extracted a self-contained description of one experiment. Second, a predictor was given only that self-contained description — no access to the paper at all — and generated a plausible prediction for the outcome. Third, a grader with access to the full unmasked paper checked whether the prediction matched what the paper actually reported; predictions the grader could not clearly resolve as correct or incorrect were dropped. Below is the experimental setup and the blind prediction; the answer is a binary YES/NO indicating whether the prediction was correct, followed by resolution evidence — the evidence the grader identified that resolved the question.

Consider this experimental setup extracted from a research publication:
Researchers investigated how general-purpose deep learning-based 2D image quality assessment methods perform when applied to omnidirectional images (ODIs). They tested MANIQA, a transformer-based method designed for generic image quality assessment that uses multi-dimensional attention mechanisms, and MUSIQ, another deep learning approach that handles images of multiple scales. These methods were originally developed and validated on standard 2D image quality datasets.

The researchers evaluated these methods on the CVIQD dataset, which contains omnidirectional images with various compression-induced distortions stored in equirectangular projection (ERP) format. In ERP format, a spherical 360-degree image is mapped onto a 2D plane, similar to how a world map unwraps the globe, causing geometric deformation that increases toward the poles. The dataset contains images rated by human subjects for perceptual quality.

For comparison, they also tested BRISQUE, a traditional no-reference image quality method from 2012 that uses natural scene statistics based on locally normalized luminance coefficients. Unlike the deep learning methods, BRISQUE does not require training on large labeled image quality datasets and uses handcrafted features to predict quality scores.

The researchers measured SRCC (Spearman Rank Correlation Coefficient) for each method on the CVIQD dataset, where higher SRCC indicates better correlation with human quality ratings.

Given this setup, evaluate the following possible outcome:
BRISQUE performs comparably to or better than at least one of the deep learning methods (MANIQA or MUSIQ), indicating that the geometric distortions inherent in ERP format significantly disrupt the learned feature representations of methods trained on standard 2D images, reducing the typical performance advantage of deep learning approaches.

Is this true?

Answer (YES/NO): YES